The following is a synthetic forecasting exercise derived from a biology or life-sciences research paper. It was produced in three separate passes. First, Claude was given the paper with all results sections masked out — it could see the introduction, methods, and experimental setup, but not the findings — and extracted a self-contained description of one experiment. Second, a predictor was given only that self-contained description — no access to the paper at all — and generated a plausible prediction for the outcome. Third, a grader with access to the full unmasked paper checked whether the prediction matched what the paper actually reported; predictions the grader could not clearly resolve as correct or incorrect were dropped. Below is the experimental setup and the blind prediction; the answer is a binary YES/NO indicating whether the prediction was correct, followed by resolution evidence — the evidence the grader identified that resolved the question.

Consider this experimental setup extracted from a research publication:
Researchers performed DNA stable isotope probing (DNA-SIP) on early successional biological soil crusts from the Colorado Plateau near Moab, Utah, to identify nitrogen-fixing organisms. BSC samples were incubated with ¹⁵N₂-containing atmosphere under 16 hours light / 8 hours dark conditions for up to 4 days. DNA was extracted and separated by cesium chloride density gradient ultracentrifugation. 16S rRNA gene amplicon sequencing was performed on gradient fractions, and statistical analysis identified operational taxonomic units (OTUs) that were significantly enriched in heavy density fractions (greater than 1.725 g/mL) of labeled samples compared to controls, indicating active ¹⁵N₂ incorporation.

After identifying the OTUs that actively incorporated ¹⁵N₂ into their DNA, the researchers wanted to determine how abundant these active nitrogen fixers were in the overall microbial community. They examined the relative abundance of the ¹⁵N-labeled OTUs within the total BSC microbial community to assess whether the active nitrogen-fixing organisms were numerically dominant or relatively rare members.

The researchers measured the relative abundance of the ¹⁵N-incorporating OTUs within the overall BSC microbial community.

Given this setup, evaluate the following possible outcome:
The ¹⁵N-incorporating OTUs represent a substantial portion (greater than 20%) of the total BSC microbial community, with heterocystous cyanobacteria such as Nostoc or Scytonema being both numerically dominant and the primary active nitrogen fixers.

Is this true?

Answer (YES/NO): NO